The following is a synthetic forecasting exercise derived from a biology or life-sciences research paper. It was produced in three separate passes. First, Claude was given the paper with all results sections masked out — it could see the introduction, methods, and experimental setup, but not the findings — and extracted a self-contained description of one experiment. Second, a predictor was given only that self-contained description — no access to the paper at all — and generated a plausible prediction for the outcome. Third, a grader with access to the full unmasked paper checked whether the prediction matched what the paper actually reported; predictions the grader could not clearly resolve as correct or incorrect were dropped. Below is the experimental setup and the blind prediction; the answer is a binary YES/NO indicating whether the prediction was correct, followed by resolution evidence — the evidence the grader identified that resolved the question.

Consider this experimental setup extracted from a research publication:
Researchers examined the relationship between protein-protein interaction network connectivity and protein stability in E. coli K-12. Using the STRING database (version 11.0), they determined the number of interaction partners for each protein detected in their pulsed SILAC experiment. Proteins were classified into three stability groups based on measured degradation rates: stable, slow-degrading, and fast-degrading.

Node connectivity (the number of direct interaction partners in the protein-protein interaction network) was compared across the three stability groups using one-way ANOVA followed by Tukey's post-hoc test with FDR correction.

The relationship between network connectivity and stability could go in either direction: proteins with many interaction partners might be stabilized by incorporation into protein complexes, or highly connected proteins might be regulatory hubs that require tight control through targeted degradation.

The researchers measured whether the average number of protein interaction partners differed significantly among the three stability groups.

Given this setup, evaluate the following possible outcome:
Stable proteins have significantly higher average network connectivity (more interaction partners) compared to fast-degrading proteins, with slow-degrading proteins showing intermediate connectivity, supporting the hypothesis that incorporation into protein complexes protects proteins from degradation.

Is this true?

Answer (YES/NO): NO